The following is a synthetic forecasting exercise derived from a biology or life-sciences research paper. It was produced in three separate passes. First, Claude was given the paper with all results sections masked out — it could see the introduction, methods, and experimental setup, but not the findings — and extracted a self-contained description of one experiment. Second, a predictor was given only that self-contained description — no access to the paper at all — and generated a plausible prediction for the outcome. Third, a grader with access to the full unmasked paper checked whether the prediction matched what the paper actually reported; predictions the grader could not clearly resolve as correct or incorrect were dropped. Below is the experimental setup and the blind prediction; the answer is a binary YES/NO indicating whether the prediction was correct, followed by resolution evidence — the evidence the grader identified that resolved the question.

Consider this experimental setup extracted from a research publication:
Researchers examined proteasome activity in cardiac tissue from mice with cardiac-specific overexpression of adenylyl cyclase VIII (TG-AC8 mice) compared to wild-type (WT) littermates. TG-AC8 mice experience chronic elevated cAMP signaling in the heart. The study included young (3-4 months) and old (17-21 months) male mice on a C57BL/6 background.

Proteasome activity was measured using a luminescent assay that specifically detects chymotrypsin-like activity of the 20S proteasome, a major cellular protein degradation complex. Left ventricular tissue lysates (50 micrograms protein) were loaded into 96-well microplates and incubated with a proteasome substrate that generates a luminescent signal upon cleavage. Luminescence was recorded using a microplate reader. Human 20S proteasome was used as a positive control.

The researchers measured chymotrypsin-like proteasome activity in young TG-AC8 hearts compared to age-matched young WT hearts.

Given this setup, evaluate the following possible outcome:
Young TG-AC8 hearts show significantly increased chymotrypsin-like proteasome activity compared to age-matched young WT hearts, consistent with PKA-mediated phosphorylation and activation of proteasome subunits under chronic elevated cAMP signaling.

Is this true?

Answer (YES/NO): YES